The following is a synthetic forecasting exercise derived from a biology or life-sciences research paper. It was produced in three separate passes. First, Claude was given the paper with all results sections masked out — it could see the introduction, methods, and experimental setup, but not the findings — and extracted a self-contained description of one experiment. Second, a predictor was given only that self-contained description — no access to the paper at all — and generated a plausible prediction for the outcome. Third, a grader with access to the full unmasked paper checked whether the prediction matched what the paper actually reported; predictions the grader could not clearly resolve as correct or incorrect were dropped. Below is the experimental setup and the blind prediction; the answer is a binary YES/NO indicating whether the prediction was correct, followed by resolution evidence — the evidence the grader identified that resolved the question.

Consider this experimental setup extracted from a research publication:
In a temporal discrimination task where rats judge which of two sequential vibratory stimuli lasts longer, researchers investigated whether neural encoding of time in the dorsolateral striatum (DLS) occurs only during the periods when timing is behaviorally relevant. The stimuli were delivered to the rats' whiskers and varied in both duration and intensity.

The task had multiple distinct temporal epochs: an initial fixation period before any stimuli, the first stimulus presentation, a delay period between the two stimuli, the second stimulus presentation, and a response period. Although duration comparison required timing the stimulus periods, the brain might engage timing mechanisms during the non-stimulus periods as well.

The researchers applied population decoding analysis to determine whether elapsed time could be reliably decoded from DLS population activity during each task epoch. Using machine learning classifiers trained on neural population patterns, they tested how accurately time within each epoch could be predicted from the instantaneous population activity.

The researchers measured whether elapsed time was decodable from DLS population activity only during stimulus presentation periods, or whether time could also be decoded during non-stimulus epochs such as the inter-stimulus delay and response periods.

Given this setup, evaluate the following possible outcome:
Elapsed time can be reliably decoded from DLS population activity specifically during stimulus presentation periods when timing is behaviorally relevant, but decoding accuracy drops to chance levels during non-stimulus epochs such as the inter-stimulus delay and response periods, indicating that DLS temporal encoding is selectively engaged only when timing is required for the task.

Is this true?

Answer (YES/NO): NO